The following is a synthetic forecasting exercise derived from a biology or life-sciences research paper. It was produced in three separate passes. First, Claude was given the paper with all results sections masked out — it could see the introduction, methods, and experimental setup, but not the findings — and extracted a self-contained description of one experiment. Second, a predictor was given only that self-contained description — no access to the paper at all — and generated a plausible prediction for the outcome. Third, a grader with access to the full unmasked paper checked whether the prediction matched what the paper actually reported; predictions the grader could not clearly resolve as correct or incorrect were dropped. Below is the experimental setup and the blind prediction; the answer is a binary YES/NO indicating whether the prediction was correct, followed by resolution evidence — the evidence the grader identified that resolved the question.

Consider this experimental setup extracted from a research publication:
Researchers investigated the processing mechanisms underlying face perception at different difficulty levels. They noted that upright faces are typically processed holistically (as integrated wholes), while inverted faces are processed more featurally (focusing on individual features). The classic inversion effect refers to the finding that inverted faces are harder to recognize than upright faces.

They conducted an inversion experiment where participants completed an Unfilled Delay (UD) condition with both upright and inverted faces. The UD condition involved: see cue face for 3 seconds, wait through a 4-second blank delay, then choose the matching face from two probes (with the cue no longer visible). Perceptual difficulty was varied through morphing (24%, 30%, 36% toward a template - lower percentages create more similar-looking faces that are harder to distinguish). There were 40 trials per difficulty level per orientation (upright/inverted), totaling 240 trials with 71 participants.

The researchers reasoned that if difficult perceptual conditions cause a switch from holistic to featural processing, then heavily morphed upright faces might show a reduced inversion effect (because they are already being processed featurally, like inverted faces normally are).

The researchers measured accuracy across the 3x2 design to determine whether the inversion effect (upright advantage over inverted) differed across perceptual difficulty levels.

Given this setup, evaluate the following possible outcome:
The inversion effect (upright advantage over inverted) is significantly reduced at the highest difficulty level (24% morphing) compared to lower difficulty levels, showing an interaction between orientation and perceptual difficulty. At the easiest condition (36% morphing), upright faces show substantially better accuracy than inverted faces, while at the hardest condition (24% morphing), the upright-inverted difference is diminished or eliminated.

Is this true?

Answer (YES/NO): YES